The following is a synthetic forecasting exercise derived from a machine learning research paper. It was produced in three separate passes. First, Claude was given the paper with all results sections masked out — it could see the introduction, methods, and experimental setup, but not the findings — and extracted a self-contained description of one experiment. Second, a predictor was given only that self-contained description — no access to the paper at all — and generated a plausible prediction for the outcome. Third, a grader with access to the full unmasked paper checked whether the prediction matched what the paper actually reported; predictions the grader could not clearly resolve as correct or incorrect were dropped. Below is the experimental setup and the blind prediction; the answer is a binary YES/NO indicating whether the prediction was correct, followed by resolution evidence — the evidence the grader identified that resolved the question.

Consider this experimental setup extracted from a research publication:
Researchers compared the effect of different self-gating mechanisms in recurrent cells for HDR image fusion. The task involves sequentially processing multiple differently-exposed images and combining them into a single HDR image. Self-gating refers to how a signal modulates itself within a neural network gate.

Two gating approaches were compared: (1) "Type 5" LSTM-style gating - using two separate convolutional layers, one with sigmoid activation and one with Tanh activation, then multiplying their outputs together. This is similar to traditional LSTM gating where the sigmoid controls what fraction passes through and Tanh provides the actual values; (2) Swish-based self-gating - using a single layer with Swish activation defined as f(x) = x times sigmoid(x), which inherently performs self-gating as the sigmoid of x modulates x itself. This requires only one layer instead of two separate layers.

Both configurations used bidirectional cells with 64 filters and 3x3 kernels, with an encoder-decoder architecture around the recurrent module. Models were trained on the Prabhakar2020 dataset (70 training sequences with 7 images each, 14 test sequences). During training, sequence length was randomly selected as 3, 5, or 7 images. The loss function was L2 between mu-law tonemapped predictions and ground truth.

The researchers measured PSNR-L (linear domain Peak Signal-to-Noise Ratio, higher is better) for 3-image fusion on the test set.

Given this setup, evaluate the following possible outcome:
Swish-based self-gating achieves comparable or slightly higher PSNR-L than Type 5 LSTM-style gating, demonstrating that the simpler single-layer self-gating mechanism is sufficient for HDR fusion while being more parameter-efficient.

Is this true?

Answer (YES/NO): NO